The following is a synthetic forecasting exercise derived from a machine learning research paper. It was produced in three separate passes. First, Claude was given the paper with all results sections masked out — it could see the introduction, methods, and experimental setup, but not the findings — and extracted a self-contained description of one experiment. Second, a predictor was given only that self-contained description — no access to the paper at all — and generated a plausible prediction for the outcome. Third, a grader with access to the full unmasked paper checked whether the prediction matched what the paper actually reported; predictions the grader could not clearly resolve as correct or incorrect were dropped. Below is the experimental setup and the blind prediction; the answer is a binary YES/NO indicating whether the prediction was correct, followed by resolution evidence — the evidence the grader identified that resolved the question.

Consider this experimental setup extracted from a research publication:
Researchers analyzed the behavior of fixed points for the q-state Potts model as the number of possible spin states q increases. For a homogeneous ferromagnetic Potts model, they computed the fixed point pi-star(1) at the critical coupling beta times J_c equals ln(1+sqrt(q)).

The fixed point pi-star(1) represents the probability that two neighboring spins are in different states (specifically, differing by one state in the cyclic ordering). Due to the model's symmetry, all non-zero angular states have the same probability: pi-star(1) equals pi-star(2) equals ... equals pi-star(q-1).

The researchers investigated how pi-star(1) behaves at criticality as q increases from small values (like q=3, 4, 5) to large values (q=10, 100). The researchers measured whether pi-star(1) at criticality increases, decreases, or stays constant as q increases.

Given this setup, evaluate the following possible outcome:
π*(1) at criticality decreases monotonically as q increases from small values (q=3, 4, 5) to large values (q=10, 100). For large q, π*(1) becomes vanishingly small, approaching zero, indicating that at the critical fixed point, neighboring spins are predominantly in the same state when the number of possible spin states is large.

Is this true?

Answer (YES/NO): YES